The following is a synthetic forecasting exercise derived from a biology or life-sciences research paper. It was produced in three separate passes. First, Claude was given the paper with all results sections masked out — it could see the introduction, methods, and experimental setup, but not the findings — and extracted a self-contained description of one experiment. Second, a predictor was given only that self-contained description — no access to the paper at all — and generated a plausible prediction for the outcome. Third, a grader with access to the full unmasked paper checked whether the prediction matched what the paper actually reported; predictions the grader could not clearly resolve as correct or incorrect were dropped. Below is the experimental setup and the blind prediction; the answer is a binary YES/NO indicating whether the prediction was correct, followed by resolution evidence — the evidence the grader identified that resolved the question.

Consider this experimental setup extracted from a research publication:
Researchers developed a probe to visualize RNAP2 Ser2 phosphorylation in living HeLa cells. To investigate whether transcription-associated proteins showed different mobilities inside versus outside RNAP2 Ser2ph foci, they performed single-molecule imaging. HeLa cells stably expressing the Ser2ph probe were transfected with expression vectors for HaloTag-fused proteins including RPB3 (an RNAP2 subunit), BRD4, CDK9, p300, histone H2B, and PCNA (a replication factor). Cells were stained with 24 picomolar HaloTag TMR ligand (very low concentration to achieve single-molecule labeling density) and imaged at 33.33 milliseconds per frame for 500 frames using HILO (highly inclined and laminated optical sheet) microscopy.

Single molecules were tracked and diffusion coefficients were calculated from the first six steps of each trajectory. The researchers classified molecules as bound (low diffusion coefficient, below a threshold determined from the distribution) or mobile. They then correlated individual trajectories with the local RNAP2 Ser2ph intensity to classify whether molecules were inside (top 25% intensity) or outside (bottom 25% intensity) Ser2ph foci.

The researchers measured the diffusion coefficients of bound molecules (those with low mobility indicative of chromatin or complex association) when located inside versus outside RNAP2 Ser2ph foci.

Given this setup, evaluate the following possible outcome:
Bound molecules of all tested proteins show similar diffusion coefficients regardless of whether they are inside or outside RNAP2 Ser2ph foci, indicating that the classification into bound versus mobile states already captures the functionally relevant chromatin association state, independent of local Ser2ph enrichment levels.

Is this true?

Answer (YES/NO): NO